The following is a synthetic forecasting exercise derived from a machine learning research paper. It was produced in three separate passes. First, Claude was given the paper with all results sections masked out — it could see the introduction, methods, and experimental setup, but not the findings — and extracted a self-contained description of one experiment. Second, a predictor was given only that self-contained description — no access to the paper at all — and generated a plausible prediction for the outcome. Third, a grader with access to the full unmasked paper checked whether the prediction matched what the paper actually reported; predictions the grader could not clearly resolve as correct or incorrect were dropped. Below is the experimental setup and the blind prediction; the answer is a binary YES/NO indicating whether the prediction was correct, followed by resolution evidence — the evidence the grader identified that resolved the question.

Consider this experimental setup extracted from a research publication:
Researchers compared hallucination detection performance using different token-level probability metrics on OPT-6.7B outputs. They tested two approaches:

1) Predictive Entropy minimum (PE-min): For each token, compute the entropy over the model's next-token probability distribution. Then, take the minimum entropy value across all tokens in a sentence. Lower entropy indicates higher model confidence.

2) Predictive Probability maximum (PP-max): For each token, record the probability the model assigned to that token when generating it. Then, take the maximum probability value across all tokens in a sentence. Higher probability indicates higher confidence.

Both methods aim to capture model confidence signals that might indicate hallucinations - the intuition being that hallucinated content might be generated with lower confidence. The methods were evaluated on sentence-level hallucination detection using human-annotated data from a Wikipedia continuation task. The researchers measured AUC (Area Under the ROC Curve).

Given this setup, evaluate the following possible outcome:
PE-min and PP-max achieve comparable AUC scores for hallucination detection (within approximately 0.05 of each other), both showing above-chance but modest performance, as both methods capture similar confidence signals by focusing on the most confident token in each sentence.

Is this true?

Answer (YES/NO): YES